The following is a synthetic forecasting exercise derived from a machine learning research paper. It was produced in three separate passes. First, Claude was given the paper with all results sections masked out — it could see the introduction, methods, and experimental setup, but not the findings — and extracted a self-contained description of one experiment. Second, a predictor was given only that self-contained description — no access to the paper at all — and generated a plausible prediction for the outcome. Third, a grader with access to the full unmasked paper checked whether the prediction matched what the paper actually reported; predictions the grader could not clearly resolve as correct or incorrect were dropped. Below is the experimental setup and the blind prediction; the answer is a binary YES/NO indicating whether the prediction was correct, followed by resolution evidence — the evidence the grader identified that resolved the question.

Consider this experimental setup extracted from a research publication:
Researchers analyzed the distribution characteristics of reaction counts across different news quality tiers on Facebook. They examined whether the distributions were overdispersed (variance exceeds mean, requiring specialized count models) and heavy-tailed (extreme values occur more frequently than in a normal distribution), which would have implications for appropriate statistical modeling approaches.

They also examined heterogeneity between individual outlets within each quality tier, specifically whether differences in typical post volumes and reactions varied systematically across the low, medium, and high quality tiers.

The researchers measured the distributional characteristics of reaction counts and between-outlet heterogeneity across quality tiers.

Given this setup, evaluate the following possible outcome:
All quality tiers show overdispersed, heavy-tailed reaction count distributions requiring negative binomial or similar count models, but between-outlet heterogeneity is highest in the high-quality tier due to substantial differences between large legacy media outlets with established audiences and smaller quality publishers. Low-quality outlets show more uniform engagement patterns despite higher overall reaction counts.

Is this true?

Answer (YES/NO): NO